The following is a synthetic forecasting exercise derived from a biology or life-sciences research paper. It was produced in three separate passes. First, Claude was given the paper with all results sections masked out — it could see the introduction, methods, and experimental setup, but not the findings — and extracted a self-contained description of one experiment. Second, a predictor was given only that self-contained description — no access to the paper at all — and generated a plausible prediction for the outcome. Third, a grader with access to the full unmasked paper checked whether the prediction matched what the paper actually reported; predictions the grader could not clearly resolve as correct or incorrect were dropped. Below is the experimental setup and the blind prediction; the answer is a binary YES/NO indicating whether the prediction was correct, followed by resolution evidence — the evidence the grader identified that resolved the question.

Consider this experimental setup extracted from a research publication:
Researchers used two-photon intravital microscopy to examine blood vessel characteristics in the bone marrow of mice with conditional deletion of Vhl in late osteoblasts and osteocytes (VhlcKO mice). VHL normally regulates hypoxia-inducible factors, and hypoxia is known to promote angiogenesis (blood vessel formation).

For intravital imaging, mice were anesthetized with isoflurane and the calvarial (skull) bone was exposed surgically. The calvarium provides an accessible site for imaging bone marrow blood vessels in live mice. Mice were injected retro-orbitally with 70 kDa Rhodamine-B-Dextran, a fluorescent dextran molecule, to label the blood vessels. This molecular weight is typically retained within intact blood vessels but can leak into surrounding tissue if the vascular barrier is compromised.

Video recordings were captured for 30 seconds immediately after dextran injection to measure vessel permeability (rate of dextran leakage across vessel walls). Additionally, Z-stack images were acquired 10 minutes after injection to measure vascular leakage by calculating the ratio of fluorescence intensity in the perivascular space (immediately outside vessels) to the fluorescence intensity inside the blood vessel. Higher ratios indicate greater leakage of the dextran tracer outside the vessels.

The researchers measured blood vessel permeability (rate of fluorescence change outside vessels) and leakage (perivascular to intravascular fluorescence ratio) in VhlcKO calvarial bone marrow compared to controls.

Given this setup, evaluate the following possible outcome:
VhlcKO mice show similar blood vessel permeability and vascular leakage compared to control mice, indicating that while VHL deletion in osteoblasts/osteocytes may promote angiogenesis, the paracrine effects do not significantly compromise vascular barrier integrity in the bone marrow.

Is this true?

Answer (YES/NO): NO